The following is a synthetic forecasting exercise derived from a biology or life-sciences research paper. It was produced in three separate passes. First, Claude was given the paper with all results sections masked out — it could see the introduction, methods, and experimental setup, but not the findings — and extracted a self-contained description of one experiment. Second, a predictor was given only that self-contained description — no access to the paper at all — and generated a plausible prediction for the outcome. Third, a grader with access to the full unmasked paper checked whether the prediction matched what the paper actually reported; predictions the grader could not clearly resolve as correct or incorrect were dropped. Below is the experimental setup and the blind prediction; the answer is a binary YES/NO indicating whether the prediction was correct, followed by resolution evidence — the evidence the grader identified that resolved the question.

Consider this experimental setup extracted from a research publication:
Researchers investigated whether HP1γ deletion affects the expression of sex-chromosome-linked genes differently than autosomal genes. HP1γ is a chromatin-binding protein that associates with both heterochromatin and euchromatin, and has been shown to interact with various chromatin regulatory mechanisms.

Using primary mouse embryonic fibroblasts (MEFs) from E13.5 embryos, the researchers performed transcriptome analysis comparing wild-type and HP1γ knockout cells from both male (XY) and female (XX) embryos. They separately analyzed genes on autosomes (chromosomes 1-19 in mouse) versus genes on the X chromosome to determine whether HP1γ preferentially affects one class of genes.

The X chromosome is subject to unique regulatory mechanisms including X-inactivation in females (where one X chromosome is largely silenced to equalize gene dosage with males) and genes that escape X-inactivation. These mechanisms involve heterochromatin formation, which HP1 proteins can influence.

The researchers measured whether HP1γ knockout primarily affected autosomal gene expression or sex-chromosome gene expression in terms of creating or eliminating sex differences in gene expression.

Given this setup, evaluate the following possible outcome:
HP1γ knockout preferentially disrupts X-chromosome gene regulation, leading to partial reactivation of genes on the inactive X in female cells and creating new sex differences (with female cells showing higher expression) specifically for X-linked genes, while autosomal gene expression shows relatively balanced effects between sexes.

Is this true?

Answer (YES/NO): NO